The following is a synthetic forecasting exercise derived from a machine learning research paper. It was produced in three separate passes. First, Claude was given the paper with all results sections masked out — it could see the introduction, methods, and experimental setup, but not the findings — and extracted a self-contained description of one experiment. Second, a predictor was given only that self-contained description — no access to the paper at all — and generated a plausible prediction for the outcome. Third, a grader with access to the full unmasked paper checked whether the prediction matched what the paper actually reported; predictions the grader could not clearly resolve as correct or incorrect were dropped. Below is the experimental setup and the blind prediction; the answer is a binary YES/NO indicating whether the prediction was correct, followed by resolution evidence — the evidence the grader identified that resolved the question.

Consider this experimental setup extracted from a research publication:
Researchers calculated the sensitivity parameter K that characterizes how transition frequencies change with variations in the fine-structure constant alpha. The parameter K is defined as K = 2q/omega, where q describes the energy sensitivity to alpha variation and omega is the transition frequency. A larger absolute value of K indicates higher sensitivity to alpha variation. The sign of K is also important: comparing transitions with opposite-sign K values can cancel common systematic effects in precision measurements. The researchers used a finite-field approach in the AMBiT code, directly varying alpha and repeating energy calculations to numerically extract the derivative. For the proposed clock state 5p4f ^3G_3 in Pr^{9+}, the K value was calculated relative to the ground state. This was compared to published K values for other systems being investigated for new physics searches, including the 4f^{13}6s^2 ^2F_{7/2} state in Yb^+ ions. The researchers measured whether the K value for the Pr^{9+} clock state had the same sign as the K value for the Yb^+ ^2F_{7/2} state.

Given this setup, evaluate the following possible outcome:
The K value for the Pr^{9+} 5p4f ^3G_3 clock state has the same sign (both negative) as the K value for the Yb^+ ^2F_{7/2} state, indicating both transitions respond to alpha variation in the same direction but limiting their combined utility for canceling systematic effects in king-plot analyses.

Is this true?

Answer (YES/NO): NO